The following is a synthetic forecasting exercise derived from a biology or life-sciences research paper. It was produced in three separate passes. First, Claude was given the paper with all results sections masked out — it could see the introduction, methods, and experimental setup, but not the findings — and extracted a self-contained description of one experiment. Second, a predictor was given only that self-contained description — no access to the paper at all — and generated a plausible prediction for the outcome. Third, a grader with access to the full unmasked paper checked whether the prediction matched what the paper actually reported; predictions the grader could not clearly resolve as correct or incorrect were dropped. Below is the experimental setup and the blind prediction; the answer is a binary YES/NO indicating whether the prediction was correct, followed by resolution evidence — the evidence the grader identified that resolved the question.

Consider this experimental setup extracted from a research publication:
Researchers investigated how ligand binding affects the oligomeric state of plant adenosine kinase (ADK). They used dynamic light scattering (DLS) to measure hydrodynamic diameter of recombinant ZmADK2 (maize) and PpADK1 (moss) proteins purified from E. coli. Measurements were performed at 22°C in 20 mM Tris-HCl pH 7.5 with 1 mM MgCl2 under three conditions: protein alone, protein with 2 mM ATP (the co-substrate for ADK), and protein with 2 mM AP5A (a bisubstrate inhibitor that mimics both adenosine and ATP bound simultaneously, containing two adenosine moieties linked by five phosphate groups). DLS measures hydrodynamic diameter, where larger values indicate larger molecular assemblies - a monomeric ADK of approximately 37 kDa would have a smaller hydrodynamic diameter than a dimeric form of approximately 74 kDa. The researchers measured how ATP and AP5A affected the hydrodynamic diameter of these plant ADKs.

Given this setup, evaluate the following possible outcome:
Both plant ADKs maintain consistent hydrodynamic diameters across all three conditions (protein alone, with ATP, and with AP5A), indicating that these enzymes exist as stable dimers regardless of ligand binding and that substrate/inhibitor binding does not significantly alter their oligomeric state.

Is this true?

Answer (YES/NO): NO